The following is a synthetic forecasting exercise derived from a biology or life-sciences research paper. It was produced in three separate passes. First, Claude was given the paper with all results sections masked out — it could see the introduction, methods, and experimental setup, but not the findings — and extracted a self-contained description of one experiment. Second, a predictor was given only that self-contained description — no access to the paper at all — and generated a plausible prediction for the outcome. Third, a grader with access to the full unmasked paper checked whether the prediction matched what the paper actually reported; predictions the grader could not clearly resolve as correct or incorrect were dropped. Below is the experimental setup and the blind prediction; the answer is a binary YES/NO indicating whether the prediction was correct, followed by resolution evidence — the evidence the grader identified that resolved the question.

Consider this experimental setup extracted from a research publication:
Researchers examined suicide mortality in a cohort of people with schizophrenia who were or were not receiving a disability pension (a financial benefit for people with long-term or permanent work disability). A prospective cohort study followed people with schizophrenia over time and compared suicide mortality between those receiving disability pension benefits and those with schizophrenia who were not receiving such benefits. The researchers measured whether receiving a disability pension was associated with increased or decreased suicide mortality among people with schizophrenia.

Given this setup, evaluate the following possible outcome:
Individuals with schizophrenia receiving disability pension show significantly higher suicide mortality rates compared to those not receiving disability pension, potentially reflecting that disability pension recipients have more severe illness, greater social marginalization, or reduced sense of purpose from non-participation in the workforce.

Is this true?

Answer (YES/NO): NO